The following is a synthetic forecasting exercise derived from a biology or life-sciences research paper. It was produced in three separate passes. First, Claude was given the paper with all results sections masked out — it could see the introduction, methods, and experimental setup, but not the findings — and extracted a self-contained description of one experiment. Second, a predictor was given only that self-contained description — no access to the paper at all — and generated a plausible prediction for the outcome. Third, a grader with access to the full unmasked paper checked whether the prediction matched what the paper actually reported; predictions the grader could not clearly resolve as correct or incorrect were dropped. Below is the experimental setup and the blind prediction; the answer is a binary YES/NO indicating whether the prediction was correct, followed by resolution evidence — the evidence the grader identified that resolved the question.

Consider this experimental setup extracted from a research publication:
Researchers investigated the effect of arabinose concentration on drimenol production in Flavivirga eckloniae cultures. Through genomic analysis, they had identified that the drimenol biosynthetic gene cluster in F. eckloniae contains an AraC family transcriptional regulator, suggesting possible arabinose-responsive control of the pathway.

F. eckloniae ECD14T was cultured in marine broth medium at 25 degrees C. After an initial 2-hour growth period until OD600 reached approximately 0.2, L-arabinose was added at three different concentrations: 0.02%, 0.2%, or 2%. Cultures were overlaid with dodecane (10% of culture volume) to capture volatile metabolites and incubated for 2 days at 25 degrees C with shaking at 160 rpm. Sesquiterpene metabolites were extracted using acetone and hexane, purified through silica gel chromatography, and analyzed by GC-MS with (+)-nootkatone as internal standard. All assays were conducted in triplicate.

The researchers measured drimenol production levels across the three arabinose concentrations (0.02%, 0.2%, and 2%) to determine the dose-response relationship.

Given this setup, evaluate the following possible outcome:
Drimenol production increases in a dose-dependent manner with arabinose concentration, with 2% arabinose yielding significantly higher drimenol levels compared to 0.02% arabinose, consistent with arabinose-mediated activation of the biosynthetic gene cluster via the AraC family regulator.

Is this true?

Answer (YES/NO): NO